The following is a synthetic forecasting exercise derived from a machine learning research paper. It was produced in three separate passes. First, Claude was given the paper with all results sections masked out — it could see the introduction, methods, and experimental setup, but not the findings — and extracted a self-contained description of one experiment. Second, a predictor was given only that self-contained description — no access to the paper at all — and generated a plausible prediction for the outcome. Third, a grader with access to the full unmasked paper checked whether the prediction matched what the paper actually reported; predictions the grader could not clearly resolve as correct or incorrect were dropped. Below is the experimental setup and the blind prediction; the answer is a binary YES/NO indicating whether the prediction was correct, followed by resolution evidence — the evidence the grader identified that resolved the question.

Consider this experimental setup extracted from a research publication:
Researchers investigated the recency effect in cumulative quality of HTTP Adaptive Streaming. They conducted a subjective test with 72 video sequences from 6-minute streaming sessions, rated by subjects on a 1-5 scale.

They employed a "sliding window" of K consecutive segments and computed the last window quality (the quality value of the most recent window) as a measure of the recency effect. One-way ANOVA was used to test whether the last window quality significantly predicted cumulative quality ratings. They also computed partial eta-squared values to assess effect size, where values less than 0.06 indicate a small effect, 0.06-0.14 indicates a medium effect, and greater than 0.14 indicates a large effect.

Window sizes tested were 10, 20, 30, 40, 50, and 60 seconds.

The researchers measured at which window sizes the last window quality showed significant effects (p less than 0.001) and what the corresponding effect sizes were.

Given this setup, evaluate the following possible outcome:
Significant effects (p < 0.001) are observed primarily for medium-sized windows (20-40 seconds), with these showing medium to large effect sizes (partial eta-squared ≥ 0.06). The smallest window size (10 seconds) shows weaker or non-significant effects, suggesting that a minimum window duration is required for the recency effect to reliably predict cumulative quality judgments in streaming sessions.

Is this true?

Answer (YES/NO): NO